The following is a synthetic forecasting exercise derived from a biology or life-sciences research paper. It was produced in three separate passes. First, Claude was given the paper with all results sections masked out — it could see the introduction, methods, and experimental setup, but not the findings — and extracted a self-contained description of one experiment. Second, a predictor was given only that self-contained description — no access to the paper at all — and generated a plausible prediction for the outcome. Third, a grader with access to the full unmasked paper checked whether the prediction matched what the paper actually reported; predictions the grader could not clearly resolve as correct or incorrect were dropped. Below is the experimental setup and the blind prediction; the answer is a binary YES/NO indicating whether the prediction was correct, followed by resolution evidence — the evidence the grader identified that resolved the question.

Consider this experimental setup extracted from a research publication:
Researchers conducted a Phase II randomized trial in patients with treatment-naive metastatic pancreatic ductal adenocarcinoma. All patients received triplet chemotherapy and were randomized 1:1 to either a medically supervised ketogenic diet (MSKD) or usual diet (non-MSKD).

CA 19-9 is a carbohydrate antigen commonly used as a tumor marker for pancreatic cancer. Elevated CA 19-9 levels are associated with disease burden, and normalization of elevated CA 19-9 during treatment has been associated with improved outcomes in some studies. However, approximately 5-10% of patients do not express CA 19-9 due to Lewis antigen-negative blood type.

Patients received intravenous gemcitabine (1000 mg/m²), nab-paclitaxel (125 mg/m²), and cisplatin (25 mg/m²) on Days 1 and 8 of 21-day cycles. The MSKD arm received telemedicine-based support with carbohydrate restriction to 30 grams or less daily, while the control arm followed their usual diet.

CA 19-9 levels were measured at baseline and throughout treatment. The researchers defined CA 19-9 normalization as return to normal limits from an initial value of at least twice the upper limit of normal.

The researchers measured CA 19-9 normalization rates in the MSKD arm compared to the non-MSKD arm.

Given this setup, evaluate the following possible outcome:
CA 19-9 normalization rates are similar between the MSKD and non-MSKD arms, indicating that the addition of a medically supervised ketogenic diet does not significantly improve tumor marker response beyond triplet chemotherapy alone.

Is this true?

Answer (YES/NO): YES